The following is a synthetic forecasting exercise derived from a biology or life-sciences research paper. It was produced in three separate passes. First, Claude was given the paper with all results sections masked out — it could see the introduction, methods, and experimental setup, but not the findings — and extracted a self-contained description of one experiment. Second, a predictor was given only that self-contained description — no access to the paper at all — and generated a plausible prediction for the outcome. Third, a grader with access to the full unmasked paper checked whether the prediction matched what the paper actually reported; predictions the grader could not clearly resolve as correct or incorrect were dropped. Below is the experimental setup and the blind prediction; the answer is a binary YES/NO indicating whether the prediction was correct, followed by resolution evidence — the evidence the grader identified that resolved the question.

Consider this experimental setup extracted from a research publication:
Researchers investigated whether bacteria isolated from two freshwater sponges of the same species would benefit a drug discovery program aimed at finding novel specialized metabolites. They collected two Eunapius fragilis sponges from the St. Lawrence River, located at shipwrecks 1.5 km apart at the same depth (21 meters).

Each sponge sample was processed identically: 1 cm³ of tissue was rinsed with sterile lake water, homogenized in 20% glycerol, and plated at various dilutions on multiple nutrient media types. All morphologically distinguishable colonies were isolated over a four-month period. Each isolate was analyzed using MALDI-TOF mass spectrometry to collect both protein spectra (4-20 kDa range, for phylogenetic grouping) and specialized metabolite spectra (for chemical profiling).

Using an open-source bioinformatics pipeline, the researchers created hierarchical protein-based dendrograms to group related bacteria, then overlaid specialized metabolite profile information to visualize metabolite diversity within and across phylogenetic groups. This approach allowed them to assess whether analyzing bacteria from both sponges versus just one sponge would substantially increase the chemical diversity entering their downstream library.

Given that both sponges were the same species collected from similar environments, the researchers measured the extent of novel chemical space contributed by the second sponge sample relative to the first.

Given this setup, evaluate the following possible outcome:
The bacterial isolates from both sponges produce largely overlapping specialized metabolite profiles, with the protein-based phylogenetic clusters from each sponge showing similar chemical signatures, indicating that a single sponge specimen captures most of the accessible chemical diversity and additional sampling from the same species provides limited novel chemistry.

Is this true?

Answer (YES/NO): NO